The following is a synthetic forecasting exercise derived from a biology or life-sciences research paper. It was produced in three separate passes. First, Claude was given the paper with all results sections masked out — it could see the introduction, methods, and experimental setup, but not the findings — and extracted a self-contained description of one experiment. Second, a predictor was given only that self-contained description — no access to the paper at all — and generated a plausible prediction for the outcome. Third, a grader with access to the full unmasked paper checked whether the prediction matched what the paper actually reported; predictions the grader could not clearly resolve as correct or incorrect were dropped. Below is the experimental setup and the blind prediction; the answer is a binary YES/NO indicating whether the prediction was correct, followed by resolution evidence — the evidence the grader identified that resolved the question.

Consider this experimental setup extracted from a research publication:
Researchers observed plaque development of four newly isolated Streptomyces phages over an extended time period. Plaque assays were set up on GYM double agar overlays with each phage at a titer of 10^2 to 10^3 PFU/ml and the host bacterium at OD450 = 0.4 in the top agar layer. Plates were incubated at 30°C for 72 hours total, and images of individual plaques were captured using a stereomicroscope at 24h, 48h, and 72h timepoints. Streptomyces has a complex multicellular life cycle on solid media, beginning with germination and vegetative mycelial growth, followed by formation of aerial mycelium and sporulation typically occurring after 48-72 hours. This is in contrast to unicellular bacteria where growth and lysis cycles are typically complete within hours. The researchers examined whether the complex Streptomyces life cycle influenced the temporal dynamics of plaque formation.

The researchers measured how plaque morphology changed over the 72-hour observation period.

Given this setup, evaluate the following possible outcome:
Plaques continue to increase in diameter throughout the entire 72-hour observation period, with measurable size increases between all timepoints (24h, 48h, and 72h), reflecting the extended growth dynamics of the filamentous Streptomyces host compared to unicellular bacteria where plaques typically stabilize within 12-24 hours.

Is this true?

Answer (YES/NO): NO